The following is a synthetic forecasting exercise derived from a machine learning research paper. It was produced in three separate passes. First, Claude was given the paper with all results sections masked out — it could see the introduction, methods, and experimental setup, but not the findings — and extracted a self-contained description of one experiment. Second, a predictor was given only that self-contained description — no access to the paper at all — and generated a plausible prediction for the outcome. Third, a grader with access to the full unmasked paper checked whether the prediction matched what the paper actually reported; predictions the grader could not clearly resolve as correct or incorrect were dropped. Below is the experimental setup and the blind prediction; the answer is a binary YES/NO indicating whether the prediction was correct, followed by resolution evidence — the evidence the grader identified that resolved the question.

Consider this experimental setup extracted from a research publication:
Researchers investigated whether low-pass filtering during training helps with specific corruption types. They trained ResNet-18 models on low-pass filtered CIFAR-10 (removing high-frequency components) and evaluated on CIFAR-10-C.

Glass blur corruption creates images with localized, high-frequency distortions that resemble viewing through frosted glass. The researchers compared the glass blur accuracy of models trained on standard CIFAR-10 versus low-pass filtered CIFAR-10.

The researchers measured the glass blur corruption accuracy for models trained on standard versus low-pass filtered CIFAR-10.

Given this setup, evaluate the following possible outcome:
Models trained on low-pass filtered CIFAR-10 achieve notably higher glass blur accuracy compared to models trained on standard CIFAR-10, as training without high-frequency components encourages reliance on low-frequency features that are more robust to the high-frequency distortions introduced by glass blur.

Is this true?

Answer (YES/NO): YES